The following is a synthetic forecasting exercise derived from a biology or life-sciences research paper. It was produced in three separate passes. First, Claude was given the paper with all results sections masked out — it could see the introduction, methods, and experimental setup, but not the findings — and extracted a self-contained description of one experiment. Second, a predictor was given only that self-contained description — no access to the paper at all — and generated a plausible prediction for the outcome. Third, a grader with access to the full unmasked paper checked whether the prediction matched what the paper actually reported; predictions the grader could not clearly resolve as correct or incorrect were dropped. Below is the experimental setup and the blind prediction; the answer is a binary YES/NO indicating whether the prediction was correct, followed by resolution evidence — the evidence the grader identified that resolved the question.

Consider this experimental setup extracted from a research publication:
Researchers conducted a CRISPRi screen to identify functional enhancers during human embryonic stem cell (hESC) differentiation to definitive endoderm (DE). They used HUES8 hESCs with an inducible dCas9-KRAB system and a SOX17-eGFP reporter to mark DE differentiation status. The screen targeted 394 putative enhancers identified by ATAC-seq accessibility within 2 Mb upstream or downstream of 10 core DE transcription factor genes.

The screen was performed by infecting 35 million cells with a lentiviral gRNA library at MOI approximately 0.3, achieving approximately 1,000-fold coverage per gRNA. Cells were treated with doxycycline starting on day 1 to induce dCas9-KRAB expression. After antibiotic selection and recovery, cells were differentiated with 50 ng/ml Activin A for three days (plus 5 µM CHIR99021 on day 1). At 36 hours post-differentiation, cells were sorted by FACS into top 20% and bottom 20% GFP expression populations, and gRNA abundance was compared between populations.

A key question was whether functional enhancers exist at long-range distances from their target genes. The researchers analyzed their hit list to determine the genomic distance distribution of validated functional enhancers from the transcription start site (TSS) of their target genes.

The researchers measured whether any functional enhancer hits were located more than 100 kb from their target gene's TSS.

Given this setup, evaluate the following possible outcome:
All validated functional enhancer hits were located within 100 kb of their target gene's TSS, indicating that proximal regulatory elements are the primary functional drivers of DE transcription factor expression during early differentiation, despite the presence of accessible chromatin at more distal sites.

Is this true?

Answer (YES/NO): NO